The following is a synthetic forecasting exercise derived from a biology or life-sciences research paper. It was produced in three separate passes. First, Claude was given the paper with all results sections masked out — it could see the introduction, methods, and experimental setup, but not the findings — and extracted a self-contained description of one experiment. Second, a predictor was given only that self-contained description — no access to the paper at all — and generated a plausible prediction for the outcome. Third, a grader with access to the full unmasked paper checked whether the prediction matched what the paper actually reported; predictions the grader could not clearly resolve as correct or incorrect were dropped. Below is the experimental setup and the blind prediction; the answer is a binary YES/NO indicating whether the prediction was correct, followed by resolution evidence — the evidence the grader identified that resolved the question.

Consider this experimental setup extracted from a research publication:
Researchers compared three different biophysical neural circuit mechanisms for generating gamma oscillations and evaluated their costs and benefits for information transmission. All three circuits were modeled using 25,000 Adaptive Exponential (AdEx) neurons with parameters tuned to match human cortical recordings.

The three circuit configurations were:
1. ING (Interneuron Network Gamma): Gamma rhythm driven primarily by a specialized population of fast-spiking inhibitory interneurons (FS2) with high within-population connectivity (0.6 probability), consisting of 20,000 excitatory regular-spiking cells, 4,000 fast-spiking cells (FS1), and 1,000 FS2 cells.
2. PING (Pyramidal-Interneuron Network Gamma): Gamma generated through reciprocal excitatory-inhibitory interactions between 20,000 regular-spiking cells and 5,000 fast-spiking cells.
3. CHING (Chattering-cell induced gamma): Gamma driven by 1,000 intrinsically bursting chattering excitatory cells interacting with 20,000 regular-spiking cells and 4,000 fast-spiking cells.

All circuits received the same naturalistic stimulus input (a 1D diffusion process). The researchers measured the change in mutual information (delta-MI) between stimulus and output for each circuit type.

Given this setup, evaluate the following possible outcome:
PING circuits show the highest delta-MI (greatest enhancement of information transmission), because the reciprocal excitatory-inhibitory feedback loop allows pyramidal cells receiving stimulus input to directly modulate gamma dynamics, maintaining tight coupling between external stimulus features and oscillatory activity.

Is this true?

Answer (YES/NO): NO